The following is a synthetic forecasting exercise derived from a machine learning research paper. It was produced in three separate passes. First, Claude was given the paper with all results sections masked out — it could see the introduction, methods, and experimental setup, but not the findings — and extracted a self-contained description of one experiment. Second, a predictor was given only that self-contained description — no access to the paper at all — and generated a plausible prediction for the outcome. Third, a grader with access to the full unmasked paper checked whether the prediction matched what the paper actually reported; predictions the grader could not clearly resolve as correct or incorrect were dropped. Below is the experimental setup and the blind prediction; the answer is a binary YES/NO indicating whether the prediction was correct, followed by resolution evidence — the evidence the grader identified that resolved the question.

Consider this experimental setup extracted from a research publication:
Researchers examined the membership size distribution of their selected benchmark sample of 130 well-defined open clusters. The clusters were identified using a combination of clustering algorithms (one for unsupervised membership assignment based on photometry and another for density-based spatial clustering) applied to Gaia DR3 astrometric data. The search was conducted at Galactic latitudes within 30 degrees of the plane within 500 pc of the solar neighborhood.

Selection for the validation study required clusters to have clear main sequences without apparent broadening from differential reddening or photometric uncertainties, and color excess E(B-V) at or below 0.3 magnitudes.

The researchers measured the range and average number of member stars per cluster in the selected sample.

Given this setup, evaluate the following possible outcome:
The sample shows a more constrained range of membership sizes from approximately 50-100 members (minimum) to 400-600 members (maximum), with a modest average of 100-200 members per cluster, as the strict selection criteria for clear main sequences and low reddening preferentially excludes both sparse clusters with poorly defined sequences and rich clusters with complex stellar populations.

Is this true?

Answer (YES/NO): NO